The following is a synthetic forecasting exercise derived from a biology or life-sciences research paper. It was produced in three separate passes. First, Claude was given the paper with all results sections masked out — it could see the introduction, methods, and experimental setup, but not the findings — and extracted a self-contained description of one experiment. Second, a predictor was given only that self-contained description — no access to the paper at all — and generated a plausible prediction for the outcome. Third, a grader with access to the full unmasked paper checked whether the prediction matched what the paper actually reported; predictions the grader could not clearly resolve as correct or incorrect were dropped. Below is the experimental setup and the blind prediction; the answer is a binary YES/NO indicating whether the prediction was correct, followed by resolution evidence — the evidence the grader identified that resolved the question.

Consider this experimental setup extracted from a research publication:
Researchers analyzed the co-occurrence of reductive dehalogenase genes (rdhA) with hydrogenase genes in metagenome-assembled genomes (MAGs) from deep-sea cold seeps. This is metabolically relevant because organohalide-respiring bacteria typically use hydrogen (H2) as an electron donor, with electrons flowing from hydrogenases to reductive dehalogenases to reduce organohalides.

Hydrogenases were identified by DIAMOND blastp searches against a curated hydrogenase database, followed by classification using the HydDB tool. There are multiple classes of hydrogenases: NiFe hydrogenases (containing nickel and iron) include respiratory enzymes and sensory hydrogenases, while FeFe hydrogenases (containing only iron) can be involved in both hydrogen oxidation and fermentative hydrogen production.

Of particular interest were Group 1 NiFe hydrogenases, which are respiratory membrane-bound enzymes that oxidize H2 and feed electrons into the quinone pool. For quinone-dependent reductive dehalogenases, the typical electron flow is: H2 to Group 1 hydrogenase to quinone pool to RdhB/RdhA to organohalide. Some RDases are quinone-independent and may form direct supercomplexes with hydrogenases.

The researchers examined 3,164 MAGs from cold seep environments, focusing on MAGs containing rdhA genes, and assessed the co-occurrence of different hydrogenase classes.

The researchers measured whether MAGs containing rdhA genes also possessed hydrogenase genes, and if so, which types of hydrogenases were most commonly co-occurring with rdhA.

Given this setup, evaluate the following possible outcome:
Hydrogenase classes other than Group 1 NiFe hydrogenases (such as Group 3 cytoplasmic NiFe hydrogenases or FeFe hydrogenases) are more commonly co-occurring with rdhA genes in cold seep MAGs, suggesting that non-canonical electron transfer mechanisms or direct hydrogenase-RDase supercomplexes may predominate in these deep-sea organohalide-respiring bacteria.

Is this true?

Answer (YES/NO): NO